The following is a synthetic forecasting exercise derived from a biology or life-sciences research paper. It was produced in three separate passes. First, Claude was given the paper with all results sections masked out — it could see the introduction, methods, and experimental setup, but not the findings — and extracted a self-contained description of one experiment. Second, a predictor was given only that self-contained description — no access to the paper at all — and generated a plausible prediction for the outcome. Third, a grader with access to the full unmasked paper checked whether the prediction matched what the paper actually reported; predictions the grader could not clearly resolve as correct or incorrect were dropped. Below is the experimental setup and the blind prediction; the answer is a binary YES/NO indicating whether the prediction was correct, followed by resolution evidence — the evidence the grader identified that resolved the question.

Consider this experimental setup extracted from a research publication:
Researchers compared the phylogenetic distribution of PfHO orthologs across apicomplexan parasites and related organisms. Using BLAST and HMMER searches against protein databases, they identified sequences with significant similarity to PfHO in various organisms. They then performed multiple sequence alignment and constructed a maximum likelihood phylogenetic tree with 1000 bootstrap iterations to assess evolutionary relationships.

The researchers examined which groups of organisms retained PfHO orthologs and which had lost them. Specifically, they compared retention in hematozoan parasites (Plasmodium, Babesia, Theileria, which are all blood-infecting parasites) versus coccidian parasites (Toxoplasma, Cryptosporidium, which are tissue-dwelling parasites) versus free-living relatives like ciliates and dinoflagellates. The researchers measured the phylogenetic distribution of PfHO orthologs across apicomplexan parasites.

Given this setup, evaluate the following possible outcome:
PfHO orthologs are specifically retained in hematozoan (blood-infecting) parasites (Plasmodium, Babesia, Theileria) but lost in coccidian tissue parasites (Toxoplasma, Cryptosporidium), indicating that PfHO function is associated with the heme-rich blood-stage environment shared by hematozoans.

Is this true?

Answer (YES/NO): YES